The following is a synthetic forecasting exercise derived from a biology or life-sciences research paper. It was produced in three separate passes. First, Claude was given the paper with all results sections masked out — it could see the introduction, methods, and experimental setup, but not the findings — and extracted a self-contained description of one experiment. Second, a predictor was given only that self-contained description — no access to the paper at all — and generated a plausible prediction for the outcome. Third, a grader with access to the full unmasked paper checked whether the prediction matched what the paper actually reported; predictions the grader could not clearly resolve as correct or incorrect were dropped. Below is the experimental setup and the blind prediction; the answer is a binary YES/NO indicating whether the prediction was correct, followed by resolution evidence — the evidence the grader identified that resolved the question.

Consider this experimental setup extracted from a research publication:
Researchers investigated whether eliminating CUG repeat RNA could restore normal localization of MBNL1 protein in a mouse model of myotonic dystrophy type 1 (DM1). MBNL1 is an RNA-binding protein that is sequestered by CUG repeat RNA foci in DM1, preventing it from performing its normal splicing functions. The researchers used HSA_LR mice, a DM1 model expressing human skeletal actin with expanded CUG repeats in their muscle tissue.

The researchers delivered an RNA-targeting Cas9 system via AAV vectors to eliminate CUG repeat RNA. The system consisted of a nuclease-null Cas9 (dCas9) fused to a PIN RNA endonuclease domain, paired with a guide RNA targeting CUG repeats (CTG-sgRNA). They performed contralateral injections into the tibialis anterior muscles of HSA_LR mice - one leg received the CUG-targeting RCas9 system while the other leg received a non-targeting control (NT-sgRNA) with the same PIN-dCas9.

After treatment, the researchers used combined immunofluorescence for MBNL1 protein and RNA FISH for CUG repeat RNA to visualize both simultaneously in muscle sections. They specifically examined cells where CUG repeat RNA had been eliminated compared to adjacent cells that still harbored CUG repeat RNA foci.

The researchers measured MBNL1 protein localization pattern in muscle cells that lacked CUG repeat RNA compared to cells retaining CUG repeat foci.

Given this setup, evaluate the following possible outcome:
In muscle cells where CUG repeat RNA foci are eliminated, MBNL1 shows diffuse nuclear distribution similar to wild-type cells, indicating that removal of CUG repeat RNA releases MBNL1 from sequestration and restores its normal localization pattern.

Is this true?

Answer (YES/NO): YES